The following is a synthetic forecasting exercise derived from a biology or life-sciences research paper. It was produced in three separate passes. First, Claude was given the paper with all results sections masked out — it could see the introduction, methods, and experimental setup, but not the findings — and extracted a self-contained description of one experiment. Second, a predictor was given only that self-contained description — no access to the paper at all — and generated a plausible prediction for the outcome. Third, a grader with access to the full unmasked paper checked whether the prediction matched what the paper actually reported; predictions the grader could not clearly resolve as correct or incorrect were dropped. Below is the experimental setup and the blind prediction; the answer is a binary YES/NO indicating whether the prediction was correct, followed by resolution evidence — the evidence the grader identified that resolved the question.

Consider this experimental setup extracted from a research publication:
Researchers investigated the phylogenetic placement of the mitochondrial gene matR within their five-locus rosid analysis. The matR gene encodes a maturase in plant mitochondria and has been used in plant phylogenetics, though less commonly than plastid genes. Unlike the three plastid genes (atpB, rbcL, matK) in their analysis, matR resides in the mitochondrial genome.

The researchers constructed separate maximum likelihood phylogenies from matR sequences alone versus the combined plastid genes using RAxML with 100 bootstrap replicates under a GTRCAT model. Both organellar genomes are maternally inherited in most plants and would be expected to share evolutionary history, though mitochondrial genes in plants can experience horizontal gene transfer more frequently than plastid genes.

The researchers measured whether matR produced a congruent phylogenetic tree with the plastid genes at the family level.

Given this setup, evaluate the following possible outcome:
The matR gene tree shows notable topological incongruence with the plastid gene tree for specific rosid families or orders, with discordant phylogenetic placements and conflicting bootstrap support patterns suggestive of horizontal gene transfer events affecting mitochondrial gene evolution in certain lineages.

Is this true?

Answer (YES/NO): NO